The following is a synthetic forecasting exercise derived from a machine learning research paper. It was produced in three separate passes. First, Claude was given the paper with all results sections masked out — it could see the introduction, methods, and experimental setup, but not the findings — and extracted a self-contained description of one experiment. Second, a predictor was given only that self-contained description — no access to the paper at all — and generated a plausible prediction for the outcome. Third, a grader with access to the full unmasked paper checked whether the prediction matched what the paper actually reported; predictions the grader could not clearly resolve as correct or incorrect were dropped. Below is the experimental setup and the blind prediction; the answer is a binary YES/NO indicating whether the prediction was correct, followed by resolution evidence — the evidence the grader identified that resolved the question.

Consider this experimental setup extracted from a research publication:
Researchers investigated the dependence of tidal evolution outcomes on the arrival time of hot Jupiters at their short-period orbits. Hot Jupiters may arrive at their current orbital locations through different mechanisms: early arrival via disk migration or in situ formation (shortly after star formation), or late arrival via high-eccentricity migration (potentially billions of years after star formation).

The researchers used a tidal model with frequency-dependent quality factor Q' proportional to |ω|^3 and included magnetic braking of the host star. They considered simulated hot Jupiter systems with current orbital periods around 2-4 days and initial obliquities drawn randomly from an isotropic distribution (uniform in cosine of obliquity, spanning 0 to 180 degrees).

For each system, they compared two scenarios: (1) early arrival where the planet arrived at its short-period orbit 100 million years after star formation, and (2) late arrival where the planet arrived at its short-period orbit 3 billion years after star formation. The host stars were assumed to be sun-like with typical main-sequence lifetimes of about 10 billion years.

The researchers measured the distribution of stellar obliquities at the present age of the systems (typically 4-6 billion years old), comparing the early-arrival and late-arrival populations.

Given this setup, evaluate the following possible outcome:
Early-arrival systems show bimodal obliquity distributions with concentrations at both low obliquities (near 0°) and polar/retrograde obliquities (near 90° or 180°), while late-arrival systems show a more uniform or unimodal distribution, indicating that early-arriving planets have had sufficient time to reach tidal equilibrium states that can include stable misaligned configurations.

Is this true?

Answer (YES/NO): NO